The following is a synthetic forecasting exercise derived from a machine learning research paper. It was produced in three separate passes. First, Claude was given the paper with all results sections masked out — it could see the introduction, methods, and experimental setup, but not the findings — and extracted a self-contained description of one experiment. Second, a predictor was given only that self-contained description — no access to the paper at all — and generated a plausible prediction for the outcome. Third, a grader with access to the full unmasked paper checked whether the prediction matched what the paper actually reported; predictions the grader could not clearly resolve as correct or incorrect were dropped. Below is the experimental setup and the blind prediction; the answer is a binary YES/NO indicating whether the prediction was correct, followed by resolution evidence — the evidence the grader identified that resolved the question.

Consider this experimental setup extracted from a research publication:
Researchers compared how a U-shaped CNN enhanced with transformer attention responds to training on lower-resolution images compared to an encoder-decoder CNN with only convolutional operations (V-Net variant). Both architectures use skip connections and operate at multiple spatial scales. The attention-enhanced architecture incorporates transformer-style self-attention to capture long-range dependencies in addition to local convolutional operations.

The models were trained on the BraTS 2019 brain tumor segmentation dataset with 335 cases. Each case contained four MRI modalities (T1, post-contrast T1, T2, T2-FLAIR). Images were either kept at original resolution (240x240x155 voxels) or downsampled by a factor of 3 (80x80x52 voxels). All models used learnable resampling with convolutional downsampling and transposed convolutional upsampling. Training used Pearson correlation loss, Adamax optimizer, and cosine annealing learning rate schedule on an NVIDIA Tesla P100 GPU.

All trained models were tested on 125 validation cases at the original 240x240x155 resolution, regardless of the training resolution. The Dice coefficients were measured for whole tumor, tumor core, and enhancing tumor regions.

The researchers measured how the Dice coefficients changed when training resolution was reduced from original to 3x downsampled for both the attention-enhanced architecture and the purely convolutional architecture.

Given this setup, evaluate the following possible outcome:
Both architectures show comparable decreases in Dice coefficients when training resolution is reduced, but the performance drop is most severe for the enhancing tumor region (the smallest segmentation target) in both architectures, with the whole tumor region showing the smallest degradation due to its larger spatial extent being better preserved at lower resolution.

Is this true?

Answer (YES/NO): NO